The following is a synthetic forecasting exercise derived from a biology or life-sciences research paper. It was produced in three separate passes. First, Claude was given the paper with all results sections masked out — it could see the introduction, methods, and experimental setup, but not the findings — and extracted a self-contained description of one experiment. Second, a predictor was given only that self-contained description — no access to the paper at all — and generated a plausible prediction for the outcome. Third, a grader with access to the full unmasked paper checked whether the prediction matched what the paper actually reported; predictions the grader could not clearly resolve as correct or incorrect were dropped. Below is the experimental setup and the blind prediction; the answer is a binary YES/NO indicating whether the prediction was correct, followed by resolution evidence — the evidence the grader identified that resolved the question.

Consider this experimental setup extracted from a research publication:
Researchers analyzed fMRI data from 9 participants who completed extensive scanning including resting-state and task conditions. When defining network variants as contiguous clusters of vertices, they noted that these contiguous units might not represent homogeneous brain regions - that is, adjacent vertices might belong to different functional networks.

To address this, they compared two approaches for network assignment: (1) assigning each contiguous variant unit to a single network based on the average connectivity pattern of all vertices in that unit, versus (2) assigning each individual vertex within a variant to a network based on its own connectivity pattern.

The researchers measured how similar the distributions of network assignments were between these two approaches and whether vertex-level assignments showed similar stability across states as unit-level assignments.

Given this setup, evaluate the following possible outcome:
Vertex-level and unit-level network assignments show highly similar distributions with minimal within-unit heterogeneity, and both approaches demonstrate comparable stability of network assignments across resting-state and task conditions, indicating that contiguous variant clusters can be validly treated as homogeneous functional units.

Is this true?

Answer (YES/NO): NO